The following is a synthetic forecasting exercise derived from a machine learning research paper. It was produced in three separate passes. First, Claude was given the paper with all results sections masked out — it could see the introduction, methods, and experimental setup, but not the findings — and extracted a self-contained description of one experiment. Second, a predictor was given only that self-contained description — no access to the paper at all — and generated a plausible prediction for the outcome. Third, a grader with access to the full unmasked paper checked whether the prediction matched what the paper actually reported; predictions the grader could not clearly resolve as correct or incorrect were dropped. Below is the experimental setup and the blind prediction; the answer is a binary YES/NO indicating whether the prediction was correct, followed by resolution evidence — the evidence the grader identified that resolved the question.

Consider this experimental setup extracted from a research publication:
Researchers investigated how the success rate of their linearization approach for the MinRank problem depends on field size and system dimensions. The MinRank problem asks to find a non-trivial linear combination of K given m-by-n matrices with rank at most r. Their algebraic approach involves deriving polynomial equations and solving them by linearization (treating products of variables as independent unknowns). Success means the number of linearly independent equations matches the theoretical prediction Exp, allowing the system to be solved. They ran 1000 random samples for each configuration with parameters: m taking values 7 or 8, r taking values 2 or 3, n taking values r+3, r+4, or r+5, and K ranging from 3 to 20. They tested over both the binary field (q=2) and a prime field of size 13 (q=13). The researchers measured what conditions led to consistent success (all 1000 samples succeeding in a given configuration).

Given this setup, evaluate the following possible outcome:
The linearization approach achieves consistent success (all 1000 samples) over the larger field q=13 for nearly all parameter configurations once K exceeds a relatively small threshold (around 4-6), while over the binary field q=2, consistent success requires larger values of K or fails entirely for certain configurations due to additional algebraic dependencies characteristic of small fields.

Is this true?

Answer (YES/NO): NO